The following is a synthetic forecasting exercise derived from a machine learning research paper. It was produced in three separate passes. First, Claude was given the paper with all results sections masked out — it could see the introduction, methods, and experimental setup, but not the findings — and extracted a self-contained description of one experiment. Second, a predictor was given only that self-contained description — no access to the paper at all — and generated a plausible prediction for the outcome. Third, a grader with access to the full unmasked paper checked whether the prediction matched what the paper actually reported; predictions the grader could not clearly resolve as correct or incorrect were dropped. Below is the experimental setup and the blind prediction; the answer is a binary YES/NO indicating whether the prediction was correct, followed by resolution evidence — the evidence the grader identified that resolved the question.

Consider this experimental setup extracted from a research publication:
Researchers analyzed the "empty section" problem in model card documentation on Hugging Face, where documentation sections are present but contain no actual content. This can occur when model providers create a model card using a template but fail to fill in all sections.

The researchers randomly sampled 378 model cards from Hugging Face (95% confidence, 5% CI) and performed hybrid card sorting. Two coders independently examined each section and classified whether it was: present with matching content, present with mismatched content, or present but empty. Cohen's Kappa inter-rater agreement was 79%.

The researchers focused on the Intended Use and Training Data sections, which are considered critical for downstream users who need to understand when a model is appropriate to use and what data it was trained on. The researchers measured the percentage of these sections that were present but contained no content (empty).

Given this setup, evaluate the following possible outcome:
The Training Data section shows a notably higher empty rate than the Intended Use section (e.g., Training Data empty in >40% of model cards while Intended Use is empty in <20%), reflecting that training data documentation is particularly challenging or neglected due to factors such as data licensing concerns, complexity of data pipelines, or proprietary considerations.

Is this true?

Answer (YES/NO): NO